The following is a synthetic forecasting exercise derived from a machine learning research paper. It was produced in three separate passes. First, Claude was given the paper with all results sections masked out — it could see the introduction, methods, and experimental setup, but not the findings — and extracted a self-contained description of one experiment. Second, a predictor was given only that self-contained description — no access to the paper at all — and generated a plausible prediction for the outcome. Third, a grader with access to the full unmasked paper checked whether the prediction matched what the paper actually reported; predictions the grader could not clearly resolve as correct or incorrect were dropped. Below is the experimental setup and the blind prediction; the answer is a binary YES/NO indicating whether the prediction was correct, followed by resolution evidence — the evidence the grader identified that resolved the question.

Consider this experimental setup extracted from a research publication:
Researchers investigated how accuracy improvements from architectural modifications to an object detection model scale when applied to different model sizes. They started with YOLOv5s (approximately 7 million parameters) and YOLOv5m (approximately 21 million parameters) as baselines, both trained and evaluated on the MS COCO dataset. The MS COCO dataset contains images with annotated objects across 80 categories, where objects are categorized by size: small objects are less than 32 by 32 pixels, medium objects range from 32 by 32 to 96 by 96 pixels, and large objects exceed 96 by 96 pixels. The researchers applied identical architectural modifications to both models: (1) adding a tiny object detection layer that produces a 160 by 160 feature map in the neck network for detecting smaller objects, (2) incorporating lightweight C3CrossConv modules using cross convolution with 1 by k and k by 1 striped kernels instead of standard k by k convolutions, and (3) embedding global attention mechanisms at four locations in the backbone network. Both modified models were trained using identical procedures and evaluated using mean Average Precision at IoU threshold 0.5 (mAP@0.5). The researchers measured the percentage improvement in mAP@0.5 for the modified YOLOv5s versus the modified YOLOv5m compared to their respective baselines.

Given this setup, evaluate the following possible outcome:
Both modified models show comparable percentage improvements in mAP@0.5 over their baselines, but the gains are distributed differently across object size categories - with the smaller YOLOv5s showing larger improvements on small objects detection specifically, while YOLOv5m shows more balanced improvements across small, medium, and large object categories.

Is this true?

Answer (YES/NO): NO